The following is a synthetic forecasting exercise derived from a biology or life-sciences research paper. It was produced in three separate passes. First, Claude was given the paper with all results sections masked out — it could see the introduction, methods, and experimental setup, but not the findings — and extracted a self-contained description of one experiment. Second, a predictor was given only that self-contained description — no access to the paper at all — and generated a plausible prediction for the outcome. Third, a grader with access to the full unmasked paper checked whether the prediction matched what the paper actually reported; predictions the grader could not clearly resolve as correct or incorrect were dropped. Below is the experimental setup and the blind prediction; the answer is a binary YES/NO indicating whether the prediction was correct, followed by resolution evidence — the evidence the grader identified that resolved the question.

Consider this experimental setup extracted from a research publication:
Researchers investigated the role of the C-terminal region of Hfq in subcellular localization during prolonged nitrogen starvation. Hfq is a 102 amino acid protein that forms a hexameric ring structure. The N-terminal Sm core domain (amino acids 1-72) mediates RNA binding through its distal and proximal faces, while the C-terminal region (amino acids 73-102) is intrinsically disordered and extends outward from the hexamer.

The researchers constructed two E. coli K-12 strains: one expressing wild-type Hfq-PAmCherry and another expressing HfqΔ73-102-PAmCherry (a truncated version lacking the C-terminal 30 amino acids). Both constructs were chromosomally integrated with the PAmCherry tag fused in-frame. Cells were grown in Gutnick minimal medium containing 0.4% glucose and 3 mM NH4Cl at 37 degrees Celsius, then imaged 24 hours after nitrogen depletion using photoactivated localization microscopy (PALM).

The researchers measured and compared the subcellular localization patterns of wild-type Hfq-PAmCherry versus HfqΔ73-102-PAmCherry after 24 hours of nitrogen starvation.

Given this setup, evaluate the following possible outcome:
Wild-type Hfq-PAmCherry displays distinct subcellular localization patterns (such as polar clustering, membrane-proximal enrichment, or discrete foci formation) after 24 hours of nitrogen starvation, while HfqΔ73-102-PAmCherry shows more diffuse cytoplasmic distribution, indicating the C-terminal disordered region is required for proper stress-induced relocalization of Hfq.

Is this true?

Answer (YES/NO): NO